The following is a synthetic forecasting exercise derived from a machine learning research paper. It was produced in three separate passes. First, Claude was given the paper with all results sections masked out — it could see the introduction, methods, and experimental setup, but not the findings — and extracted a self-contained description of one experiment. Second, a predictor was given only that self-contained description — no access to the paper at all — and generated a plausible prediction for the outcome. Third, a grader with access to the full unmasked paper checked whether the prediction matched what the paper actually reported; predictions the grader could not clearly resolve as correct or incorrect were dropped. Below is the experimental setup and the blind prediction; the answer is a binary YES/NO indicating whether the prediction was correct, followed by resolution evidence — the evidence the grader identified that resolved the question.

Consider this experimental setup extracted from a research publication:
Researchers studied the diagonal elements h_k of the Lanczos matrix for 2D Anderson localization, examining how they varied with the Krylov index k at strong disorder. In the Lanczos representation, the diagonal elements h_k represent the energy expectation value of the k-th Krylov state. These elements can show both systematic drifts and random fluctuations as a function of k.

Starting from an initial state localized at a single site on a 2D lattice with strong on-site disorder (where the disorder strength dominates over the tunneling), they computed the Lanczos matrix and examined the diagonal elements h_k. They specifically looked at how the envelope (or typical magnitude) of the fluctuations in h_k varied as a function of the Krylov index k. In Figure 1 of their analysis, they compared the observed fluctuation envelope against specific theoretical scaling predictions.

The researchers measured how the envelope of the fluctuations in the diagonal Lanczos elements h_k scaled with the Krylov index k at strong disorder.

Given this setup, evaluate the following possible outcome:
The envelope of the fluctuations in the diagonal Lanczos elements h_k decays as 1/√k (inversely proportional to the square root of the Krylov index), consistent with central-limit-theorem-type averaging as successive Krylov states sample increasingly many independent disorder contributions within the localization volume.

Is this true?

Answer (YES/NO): NO